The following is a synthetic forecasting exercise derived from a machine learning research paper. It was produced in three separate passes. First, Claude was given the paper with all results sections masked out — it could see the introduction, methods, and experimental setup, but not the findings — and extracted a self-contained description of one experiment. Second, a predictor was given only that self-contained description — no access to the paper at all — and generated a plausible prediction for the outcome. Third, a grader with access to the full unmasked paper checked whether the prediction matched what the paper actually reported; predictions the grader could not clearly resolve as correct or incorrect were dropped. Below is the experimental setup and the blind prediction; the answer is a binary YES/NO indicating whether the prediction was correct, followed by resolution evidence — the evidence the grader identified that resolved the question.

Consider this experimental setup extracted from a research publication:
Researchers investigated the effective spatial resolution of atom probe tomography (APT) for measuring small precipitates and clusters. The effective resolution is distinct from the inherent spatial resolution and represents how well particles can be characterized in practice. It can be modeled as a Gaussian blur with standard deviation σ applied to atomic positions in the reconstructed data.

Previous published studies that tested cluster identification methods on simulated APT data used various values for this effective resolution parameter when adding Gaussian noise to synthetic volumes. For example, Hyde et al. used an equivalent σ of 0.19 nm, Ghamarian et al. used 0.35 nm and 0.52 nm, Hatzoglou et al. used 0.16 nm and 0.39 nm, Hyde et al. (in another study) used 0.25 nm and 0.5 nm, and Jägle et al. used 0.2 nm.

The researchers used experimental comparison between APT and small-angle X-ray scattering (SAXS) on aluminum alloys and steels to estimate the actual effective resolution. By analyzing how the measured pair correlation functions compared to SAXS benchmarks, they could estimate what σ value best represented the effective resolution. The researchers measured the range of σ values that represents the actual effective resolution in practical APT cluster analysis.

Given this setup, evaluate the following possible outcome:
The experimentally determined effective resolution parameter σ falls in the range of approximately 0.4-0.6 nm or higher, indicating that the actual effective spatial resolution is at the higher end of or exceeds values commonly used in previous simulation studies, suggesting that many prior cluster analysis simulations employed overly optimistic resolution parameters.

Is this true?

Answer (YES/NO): YES